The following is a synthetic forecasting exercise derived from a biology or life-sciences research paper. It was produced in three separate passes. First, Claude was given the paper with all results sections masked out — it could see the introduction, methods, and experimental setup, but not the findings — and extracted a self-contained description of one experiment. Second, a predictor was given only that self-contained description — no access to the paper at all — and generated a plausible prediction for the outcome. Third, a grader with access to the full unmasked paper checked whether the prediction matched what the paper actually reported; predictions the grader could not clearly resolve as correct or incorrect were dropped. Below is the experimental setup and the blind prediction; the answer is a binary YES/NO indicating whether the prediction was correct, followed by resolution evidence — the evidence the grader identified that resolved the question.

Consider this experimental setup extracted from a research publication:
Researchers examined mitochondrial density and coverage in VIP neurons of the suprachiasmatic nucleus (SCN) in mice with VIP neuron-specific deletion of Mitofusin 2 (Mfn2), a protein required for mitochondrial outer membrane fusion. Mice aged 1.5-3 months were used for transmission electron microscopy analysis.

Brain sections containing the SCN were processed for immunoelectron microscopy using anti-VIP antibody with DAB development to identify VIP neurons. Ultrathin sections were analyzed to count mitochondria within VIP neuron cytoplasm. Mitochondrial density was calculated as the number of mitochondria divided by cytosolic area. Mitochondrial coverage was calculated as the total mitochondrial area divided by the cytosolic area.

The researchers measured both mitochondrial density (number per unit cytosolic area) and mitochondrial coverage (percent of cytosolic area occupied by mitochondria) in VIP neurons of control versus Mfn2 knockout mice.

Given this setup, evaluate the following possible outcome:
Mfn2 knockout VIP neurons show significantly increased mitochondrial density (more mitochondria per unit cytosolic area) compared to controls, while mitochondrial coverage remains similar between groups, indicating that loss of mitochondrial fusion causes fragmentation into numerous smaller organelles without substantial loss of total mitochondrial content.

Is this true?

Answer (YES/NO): NO